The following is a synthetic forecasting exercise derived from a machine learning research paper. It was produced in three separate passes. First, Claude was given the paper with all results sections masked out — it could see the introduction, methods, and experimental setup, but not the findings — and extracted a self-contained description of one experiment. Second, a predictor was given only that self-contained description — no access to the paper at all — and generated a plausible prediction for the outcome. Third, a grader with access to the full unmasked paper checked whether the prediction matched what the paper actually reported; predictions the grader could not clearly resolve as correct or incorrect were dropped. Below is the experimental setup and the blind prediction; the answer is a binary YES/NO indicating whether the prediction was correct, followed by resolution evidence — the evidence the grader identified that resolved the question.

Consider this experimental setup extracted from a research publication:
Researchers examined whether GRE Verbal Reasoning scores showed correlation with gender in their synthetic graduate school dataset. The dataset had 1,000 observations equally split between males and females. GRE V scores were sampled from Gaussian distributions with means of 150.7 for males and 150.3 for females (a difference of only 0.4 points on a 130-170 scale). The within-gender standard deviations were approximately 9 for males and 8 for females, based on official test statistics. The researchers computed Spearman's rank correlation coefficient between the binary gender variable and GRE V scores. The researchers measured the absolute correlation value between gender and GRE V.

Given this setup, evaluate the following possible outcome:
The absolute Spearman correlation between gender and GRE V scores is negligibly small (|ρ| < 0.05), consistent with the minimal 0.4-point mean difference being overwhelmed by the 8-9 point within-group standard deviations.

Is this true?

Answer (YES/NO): YES